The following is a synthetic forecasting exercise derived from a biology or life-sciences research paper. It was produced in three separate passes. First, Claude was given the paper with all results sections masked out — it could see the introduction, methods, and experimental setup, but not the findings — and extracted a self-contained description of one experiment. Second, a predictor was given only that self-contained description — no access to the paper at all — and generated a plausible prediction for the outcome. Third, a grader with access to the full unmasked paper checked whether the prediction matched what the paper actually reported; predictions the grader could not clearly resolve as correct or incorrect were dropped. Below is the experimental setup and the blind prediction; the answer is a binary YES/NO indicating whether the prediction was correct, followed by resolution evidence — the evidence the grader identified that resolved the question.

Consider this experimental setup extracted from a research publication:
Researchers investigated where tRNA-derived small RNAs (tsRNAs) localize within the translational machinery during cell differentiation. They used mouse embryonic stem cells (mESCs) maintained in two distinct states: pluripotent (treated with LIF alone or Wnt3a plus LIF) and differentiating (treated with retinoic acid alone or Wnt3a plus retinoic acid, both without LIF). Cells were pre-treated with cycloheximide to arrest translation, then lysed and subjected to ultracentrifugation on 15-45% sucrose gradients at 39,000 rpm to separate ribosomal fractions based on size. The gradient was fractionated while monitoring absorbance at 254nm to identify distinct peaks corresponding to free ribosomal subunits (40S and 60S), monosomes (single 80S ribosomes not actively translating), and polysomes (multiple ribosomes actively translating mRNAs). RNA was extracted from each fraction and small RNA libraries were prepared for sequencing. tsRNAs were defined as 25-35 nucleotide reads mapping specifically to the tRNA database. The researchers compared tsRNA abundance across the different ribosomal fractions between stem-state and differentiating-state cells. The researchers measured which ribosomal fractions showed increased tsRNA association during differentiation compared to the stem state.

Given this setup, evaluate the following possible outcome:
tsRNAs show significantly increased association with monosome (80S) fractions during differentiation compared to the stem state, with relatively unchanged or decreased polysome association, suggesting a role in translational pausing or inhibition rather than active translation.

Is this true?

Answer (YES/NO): NO